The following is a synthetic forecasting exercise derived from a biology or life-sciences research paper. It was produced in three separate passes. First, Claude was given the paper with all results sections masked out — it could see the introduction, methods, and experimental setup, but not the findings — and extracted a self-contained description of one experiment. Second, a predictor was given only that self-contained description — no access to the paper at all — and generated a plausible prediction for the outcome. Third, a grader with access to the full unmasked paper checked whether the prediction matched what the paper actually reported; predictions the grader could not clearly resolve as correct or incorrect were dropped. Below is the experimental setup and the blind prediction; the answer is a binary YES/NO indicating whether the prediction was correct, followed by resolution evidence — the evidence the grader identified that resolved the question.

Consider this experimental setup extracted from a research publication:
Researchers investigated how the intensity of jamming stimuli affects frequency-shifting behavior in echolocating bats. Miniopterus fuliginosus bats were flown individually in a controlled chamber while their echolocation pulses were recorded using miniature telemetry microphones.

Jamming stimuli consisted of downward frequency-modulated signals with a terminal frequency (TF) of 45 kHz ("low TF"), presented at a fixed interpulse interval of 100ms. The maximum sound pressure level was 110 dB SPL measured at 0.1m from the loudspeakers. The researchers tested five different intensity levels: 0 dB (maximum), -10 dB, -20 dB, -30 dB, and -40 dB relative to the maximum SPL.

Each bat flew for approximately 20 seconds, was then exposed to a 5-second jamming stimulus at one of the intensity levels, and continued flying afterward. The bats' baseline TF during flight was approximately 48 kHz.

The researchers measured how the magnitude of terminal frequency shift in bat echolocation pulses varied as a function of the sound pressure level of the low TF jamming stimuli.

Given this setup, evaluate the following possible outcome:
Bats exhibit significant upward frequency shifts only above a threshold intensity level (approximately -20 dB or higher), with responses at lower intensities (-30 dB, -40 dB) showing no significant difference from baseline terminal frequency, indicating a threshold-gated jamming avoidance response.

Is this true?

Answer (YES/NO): NO